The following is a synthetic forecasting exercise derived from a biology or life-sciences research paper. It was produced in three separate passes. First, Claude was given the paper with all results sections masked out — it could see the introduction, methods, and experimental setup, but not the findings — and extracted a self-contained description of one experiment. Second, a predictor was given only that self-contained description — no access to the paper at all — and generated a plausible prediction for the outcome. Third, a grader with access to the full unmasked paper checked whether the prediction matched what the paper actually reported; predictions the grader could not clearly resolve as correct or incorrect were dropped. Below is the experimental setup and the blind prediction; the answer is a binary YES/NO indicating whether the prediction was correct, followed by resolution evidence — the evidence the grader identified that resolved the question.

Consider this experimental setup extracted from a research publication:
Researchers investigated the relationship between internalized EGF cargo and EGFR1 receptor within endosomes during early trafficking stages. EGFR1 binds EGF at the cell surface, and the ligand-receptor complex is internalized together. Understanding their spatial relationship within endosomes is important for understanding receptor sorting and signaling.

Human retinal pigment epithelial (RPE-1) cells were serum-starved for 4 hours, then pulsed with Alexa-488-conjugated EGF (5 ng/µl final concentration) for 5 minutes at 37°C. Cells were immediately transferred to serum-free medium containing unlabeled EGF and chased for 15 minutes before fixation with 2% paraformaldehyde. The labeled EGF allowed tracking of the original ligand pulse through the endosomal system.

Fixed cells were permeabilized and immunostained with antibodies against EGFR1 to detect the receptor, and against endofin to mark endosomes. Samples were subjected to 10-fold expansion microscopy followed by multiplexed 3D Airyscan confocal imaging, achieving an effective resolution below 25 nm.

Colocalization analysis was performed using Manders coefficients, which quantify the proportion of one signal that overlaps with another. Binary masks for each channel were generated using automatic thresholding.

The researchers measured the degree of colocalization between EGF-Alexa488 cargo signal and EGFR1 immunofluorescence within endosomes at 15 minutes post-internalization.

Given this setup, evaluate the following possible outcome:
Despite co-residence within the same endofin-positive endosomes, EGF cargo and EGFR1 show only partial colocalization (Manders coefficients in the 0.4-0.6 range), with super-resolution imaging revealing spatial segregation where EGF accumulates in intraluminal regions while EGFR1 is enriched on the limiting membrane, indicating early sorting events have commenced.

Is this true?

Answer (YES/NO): NO